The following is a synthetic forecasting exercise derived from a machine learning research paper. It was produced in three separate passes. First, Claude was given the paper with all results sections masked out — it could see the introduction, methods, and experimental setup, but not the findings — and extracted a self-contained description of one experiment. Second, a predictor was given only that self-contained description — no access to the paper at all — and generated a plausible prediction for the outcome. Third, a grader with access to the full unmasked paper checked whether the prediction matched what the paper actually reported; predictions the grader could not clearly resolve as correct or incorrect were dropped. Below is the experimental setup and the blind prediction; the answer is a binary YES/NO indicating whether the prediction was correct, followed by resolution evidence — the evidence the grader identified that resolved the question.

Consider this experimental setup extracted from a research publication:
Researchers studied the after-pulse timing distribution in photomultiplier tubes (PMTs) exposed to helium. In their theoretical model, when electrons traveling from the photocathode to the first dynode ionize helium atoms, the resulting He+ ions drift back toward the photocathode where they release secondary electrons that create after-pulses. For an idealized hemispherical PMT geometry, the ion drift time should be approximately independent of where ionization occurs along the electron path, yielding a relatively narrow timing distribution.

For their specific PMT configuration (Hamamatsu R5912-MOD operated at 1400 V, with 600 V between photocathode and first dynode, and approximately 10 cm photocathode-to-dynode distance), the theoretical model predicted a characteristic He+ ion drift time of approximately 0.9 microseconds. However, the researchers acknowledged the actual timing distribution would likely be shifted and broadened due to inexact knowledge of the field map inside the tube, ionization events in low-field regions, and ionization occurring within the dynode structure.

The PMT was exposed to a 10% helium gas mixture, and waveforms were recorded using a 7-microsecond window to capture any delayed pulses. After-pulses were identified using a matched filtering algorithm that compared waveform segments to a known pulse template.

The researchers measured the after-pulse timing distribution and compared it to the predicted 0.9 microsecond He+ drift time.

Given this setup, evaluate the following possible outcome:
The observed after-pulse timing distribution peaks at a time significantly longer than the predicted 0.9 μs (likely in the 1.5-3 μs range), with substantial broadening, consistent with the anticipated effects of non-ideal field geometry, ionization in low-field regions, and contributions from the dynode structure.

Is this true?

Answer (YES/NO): NO